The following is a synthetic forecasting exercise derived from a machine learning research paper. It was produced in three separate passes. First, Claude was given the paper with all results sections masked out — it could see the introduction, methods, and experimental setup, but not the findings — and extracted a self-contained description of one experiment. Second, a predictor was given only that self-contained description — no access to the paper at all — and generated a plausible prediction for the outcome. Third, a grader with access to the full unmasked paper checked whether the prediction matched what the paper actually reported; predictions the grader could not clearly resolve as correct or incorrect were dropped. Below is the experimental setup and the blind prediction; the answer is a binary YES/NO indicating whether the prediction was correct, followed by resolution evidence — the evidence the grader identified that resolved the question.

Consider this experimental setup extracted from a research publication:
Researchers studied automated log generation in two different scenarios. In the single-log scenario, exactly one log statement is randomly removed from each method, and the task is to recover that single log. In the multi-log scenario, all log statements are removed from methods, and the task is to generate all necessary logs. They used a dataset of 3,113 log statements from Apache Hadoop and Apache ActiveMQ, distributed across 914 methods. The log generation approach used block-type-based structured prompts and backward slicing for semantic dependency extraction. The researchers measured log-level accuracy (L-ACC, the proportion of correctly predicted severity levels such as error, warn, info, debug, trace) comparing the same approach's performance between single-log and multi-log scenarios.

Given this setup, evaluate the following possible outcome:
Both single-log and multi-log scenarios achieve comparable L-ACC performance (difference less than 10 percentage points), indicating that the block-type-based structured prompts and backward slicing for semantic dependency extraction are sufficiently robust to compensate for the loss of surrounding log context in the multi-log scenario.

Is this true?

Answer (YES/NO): NO